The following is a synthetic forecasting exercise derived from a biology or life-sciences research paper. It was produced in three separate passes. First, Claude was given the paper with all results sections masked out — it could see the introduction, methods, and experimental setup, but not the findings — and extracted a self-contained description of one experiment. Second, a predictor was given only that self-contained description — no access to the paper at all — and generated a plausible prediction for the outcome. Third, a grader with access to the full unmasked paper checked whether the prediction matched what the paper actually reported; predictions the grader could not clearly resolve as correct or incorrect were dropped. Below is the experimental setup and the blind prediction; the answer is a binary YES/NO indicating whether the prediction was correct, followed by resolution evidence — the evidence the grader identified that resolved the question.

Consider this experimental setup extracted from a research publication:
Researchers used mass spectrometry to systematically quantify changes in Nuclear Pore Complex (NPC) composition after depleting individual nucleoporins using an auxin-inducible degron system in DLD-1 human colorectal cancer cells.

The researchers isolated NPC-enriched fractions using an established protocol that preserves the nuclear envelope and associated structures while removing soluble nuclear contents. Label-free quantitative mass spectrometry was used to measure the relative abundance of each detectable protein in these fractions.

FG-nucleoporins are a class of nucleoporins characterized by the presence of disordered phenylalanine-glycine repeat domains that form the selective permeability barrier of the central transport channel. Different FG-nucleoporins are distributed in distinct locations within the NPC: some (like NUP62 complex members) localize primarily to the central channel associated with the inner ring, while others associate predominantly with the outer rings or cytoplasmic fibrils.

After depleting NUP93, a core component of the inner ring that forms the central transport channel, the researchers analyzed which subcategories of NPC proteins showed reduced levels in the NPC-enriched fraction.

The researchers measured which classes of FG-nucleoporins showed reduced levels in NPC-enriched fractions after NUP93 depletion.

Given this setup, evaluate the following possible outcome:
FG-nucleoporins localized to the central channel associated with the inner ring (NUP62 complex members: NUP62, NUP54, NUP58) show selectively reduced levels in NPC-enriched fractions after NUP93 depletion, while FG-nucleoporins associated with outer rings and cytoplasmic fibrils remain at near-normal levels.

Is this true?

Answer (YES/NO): NO